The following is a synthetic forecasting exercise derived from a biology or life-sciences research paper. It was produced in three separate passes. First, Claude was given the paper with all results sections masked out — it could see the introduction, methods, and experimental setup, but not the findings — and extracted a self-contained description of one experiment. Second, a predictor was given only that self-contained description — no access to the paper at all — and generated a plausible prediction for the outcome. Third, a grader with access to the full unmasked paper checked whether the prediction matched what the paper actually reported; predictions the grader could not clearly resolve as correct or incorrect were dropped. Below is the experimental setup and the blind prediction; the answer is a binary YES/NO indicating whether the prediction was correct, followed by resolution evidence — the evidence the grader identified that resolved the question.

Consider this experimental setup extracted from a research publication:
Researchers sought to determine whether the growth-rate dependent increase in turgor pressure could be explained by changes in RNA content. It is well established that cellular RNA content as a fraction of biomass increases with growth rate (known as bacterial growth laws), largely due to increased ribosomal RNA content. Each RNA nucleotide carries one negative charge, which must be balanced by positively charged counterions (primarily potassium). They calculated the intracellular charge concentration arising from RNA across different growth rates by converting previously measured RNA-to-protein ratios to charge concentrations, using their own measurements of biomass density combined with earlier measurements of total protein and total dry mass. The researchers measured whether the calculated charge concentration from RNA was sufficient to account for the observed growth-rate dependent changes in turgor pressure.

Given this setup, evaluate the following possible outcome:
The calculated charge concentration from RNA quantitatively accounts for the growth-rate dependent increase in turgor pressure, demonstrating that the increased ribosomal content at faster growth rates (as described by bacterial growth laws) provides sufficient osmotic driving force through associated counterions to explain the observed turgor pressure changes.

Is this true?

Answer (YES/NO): YES